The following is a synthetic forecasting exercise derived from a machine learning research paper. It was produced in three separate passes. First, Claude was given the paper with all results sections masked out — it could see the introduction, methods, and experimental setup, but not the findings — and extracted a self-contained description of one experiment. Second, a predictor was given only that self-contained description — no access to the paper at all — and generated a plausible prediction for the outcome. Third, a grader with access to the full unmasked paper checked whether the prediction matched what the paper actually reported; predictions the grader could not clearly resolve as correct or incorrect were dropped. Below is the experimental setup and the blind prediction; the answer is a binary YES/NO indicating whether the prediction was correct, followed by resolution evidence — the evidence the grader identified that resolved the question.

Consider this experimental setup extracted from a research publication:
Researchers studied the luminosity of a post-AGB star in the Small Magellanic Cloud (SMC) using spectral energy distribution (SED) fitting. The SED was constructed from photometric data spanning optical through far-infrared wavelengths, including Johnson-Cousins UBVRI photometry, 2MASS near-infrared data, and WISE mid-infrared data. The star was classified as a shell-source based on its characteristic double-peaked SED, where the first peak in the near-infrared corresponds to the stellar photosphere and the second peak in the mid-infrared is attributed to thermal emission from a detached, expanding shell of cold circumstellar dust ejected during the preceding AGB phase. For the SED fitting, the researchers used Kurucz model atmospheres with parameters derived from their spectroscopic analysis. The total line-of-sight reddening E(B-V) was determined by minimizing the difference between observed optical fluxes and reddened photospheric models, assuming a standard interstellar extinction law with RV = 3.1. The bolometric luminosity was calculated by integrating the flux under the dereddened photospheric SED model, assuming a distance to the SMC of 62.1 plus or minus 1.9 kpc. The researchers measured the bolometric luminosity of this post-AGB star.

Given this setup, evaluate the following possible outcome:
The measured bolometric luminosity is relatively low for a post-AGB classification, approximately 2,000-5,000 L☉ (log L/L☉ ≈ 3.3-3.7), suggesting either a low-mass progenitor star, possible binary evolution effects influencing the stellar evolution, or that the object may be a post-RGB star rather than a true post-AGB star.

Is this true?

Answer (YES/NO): NO